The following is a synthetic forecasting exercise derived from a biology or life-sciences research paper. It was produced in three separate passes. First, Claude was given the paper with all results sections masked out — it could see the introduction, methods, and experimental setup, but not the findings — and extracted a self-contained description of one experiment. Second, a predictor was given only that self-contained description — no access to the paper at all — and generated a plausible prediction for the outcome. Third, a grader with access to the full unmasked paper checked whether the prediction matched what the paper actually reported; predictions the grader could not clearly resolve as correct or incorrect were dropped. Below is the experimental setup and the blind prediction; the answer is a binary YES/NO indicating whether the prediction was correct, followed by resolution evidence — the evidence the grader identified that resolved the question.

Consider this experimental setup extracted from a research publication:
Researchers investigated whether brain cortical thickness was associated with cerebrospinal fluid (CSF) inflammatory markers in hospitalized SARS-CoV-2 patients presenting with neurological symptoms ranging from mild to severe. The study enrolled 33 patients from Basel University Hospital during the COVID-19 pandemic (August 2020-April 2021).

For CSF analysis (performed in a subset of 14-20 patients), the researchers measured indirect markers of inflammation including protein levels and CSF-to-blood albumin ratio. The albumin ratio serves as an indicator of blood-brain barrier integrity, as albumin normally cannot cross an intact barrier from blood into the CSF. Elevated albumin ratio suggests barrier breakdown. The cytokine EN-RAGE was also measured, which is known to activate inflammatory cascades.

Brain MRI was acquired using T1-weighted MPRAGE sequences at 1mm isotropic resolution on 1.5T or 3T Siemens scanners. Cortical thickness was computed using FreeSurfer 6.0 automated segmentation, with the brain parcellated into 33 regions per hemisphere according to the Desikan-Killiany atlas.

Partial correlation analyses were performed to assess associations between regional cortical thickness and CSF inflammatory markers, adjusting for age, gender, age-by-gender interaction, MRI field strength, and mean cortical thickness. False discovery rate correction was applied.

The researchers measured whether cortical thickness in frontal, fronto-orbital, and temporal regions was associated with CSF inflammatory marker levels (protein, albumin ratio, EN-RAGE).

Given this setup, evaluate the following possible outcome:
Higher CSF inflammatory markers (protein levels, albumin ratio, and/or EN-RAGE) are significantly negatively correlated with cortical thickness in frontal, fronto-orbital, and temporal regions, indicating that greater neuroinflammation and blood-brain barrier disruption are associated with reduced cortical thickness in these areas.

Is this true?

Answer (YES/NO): NO